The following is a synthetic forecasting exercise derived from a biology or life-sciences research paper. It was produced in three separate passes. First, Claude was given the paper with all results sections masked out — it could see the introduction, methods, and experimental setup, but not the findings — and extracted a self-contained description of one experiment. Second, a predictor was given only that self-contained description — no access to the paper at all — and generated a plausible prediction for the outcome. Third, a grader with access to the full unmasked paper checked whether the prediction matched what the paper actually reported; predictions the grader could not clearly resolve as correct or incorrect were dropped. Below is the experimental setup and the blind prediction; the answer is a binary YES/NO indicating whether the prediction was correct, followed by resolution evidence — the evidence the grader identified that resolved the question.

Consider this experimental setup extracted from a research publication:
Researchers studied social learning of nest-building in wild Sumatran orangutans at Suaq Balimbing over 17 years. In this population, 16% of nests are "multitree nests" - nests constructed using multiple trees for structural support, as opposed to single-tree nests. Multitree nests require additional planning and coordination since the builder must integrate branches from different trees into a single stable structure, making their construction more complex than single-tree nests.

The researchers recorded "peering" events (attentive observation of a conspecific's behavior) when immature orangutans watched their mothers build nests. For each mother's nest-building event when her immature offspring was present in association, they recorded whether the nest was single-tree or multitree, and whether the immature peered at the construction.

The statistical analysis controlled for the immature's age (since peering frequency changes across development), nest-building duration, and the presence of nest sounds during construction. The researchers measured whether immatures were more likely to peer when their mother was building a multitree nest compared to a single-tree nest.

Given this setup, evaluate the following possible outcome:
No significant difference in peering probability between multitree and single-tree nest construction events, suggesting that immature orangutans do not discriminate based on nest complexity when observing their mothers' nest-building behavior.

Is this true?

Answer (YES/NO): NO